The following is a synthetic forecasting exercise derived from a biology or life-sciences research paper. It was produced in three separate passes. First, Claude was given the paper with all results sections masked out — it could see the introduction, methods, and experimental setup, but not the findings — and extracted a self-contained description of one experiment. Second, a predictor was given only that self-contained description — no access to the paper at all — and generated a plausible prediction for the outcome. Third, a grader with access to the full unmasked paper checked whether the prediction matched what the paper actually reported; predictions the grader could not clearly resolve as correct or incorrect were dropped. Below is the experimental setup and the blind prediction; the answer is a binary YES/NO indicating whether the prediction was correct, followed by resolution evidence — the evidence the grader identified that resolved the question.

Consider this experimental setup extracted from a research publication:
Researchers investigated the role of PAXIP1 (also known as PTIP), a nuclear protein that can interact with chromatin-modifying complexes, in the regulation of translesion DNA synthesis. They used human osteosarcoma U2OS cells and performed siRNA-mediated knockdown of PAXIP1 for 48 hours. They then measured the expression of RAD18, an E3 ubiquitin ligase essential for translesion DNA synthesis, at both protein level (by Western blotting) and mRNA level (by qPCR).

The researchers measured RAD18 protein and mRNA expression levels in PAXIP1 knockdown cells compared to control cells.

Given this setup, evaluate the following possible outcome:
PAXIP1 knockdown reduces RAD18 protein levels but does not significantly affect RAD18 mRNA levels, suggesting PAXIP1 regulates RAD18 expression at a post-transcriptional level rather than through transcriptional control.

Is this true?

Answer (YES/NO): NO